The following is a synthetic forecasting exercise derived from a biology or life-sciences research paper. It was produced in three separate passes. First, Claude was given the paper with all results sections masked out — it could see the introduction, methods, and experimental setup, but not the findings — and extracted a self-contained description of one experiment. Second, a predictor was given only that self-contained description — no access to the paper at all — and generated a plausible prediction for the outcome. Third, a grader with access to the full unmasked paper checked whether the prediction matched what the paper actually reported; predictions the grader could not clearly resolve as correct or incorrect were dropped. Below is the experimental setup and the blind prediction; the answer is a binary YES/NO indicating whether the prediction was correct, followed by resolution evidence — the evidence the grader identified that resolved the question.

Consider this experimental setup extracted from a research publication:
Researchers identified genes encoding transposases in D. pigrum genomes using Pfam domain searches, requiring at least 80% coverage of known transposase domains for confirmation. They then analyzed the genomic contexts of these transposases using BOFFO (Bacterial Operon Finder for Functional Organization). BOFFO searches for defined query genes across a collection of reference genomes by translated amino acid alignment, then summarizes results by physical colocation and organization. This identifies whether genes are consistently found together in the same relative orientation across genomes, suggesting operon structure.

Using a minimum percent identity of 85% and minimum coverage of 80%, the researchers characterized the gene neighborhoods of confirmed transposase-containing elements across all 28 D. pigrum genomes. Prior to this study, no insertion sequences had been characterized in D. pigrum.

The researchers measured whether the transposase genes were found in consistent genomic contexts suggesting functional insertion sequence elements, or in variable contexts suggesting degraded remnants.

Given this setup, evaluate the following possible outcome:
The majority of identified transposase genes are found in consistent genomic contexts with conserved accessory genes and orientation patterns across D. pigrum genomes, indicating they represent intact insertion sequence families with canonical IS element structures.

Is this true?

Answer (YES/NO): NO